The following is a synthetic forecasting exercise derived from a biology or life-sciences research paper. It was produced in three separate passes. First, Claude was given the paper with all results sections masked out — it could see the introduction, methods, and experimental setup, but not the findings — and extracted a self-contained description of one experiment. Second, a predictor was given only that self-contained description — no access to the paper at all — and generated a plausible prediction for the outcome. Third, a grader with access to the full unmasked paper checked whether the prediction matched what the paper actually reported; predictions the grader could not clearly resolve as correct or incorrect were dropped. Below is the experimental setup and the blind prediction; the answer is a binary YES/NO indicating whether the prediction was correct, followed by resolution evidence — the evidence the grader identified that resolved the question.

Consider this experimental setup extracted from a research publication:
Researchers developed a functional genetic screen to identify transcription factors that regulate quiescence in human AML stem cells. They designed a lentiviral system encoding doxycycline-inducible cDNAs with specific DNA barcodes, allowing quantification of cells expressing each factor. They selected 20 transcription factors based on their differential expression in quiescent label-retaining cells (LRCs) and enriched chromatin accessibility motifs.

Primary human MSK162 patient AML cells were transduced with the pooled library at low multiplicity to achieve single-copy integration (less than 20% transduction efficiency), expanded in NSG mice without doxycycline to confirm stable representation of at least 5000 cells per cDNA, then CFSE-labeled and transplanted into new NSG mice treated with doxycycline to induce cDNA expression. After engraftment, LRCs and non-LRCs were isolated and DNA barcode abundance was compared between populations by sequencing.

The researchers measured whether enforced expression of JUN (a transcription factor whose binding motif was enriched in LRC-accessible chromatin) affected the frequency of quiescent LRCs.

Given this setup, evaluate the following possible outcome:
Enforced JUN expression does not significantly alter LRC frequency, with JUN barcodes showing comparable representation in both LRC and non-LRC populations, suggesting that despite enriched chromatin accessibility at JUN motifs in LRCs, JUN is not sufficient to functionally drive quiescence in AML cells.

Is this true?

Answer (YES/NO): NO